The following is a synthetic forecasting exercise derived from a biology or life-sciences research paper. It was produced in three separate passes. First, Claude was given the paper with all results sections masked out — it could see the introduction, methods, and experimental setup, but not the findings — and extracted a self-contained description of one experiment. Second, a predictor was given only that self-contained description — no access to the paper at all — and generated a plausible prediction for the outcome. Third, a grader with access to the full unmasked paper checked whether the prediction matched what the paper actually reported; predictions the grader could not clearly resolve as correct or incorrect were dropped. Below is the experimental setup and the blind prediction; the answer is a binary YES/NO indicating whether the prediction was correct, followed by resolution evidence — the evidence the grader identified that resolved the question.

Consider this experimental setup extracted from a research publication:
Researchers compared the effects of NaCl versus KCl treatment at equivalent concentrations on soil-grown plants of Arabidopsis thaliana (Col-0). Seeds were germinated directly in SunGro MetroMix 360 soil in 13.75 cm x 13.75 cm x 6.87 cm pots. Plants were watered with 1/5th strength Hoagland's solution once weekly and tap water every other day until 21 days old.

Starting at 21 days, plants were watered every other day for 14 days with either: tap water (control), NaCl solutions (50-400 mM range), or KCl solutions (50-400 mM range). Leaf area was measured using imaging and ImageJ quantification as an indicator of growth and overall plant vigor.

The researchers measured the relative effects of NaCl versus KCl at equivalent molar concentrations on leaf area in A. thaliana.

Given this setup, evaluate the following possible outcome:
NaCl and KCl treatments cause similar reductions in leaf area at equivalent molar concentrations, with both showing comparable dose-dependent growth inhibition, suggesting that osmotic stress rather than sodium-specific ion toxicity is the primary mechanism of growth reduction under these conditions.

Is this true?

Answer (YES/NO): NO